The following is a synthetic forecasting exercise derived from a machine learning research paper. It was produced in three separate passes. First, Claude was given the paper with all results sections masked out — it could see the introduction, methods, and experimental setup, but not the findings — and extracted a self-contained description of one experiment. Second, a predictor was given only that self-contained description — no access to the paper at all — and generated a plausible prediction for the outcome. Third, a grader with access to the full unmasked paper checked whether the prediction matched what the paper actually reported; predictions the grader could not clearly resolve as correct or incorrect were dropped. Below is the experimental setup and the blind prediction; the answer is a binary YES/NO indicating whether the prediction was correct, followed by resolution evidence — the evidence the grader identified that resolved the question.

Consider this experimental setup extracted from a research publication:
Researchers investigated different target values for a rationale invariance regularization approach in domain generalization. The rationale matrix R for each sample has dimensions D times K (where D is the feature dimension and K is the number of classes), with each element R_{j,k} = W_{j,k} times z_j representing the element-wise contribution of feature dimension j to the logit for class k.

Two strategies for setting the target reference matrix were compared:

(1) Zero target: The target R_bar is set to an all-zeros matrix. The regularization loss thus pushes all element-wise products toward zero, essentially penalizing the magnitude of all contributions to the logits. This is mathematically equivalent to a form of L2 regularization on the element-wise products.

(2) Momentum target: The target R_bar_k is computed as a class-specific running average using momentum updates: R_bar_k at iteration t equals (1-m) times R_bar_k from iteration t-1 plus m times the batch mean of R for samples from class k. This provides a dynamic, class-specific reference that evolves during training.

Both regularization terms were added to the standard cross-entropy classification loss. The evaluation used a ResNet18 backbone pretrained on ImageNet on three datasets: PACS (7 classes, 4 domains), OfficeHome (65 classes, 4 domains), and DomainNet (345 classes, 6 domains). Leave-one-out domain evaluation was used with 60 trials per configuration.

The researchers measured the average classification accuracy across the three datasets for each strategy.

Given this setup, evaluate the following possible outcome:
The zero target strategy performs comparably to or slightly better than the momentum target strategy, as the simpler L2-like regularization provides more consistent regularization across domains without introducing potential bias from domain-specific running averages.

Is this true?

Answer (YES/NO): NO